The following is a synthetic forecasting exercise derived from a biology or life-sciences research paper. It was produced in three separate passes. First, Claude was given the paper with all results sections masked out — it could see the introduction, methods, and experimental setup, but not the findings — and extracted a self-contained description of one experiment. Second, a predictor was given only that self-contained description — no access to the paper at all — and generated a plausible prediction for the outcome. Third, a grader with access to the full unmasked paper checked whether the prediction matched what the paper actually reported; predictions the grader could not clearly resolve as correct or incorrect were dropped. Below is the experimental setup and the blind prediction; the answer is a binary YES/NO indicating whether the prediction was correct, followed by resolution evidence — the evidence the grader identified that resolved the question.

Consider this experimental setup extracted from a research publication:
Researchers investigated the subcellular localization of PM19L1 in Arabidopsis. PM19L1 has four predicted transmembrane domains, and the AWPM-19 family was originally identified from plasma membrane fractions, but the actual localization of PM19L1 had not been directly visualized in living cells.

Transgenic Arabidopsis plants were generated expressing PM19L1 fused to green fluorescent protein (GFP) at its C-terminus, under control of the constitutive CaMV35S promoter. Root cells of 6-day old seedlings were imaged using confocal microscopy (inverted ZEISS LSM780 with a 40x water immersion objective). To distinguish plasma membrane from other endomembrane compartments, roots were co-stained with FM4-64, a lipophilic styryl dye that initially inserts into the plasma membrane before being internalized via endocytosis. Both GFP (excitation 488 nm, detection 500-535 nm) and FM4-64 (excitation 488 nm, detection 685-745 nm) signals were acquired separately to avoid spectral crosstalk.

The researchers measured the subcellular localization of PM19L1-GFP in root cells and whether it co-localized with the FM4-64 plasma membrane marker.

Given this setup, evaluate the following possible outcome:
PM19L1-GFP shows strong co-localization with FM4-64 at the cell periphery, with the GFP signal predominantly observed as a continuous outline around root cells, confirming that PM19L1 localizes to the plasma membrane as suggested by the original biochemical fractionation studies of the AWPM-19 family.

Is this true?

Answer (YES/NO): YES